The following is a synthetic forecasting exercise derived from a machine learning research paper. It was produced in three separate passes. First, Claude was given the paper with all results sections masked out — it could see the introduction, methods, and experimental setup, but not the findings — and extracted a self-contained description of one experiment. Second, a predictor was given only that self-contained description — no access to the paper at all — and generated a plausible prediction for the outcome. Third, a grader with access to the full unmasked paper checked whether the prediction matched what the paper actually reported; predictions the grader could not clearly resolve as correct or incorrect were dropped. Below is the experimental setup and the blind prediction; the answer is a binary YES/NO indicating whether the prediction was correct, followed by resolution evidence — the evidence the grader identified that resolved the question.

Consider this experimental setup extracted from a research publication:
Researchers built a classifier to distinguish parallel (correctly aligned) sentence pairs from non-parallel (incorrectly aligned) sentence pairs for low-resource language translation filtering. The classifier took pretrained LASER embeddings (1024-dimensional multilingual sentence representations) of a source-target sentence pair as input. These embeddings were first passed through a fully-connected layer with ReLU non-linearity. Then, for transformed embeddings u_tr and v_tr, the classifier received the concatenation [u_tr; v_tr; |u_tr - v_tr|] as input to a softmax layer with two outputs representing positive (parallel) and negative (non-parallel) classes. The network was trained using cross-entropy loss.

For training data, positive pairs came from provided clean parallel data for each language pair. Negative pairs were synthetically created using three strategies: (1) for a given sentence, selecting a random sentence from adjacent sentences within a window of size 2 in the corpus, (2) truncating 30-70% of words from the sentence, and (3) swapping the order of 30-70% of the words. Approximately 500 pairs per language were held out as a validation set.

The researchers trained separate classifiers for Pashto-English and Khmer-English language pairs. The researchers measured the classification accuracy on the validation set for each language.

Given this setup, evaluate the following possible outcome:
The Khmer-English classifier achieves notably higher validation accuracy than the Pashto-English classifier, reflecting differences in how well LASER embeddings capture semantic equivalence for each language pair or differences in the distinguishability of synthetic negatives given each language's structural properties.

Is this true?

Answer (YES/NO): NO